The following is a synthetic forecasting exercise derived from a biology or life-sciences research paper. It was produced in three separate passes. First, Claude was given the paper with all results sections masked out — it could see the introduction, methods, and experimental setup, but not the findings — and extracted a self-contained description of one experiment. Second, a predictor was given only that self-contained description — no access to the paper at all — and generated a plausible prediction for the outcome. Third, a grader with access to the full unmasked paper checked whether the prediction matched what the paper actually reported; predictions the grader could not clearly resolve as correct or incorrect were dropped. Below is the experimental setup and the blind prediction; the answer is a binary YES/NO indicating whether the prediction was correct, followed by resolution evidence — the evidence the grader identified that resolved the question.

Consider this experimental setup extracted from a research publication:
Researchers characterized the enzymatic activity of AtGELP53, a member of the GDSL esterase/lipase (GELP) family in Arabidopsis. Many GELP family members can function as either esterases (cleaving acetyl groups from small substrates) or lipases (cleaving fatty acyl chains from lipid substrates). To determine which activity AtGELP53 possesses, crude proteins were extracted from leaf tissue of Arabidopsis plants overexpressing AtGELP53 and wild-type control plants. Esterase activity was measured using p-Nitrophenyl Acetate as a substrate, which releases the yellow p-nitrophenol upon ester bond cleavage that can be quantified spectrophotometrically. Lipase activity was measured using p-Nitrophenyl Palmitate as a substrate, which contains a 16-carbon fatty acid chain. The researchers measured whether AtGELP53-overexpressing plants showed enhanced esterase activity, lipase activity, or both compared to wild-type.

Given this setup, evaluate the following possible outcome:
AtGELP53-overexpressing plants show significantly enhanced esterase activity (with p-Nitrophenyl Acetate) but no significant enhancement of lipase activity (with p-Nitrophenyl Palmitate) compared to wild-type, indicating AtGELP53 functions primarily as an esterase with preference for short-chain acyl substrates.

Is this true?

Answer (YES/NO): YES